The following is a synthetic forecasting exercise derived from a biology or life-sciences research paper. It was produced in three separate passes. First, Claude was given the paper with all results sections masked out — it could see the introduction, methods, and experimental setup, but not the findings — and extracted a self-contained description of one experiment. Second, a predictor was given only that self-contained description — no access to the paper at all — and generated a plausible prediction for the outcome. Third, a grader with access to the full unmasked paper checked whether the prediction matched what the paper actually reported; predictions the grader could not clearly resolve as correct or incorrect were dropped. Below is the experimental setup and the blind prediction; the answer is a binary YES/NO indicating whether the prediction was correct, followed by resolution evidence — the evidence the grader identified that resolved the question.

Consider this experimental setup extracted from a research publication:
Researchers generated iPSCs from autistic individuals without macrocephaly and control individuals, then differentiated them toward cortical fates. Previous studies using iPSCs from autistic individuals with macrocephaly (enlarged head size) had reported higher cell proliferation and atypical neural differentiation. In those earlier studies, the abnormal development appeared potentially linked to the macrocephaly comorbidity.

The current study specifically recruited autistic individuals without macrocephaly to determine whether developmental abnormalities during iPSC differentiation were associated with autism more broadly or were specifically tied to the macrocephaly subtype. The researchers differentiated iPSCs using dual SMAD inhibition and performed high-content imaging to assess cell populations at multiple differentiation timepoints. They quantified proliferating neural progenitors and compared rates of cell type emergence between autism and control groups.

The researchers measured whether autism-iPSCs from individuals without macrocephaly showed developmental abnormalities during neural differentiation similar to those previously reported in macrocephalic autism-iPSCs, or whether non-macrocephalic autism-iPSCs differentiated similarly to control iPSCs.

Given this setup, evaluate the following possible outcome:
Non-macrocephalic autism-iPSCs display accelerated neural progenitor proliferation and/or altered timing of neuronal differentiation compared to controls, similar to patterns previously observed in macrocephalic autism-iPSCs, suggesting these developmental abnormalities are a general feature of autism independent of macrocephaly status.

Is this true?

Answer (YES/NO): NO